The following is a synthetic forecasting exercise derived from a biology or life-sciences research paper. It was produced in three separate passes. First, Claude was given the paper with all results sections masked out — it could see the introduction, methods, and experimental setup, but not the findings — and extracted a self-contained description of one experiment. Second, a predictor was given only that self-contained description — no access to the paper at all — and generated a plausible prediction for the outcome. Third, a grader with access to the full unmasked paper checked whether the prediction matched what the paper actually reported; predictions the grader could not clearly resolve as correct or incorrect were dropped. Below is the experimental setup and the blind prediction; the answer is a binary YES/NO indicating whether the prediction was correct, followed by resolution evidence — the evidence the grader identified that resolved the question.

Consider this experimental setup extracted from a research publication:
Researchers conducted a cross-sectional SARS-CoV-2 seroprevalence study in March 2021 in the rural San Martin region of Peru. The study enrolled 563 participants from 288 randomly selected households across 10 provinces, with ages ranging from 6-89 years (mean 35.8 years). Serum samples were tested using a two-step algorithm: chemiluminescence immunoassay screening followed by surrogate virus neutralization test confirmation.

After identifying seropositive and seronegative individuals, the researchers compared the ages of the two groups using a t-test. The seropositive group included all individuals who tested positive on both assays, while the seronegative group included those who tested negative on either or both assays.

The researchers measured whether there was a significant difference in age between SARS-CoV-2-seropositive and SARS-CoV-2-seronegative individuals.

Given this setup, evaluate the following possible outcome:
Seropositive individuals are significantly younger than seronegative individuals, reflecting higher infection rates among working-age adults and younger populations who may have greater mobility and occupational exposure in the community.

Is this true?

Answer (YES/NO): YES